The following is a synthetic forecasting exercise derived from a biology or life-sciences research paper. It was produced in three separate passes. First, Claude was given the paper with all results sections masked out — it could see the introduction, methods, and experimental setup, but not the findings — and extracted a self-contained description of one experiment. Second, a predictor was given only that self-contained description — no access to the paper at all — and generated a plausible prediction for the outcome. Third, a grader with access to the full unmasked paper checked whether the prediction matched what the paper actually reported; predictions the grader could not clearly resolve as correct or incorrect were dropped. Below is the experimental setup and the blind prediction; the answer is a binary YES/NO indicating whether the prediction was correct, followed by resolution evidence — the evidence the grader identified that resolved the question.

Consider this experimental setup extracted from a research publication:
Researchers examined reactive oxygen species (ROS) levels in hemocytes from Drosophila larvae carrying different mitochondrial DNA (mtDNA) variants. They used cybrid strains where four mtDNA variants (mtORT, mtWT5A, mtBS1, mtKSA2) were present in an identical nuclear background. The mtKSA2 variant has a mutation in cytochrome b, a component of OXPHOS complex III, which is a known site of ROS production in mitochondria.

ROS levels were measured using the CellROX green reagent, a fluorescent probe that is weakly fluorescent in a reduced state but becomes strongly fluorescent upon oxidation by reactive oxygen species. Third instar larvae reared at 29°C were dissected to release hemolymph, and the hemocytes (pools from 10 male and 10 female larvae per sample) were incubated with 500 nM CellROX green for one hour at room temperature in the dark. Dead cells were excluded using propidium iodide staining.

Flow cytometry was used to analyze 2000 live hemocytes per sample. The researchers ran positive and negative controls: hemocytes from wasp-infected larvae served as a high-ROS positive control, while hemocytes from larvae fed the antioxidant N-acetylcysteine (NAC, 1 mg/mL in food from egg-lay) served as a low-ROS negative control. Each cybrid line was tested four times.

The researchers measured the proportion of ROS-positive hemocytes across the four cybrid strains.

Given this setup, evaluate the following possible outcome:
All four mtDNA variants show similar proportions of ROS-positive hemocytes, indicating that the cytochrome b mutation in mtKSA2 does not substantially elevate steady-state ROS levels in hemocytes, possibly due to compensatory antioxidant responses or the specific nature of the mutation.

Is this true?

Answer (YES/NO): NO